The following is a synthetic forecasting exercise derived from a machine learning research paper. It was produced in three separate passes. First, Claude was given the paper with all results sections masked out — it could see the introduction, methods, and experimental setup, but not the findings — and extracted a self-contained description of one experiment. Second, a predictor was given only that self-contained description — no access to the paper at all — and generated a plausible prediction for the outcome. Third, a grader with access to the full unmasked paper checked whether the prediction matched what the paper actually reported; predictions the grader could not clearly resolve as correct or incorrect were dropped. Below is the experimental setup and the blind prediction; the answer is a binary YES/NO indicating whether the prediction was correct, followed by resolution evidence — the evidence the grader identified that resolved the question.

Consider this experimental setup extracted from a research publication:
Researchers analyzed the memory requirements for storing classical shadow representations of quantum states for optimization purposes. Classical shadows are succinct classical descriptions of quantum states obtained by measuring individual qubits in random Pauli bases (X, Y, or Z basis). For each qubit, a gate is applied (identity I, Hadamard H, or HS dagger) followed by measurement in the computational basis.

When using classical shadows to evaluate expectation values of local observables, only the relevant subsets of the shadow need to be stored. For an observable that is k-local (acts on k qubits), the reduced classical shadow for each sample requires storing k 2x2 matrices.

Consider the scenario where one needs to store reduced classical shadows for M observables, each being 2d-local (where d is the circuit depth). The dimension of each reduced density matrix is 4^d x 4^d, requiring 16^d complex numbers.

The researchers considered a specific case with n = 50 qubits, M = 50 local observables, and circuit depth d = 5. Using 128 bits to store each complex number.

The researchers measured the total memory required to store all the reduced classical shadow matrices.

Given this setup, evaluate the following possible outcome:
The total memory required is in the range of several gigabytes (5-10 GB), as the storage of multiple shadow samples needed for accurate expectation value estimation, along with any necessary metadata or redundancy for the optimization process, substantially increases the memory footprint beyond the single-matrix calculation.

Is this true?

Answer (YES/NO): NO